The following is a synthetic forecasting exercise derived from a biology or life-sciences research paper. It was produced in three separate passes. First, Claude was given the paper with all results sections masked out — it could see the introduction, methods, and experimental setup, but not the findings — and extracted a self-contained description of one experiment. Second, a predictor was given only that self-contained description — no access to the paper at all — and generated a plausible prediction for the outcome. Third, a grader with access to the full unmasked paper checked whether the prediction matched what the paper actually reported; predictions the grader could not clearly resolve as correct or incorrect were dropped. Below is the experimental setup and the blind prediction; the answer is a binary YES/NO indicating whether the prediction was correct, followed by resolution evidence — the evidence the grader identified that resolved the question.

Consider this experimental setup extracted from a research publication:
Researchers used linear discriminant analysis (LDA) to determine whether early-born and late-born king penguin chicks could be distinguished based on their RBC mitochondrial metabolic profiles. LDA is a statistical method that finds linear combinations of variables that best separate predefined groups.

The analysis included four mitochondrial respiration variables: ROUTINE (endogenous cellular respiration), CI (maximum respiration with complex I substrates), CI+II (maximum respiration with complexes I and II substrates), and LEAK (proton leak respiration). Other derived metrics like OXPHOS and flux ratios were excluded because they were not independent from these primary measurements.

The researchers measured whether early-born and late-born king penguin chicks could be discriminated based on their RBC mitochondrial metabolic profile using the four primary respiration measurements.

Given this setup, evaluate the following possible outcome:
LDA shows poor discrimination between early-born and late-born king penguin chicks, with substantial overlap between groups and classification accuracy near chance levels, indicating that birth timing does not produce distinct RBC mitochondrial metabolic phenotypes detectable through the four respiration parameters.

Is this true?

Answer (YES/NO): NO